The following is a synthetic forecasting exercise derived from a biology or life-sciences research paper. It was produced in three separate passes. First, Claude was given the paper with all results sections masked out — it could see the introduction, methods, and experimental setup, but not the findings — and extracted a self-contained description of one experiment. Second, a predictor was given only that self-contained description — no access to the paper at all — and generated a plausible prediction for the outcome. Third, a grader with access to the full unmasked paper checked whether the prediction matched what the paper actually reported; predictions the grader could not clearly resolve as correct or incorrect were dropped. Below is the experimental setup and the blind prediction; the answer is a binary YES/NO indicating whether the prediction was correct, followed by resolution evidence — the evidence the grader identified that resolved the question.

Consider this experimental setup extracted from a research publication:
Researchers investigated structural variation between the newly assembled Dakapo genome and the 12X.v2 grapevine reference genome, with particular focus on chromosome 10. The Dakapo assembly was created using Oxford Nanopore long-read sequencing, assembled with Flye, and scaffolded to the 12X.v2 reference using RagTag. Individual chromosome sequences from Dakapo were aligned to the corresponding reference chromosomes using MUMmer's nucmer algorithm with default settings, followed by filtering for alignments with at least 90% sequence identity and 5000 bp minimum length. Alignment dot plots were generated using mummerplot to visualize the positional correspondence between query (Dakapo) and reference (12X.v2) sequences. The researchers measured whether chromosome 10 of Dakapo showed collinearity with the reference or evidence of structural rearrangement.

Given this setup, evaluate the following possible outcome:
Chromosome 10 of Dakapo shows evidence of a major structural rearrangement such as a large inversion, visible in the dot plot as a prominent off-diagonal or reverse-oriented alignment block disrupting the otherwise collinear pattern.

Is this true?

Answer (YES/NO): YES